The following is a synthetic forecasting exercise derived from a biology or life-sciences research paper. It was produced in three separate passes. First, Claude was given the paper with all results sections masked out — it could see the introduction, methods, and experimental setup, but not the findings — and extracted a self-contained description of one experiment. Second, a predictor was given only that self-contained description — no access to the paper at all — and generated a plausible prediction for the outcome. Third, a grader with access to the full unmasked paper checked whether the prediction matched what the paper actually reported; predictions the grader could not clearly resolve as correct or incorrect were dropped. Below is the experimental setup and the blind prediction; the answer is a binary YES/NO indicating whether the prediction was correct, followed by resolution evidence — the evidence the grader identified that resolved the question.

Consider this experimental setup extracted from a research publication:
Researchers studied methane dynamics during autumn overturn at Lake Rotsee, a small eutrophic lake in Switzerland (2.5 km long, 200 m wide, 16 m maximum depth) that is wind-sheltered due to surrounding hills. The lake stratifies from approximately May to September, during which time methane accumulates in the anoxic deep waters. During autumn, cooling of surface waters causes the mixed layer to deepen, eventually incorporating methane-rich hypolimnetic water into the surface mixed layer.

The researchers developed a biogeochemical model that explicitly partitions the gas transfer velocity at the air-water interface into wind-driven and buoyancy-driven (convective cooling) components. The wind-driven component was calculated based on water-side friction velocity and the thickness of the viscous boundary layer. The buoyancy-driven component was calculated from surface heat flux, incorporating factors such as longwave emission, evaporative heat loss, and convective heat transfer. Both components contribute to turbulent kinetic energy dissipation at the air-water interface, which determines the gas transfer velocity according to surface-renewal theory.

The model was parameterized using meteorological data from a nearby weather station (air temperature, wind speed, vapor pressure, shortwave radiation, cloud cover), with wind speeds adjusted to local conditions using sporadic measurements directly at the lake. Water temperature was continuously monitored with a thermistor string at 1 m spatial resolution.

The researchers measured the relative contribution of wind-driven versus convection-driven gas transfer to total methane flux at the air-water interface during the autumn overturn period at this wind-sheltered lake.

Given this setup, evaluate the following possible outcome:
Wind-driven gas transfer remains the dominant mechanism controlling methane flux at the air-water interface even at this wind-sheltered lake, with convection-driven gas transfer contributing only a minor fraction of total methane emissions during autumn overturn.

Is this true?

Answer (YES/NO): NO